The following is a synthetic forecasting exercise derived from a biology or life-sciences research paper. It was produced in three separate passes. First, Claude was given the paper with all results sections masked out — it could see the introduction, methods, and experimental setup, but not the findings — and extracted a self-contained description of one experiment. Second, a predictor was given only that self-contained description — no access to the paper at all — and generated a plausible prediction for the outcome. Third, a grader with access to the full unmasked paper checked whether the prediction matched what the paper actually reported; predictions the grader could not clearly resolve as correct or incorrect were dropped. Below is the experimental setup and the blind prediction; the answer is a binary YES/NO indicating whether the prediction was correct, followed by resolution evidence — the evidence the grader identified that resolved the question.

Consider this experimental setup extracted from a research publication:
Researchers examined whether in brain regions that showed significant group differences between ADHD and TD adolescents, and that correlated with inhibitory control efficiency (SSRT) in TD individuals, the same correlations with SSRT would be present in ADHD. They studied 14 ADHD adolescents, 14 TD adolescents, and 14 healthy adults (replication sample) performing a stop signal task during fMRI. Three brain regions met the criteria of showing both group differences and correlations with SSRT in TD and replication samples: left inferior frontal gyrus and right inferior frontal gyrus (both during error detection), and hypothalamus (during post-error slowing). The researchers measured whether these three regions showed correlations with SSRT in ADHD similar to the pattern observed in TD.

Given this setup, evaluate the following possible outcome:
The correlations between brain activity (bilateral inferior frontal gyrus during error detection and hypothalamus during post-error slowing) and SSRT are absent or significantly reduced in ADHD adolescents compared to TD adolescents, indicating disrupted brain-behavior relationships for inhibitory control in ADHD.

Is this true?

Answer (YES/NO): NO